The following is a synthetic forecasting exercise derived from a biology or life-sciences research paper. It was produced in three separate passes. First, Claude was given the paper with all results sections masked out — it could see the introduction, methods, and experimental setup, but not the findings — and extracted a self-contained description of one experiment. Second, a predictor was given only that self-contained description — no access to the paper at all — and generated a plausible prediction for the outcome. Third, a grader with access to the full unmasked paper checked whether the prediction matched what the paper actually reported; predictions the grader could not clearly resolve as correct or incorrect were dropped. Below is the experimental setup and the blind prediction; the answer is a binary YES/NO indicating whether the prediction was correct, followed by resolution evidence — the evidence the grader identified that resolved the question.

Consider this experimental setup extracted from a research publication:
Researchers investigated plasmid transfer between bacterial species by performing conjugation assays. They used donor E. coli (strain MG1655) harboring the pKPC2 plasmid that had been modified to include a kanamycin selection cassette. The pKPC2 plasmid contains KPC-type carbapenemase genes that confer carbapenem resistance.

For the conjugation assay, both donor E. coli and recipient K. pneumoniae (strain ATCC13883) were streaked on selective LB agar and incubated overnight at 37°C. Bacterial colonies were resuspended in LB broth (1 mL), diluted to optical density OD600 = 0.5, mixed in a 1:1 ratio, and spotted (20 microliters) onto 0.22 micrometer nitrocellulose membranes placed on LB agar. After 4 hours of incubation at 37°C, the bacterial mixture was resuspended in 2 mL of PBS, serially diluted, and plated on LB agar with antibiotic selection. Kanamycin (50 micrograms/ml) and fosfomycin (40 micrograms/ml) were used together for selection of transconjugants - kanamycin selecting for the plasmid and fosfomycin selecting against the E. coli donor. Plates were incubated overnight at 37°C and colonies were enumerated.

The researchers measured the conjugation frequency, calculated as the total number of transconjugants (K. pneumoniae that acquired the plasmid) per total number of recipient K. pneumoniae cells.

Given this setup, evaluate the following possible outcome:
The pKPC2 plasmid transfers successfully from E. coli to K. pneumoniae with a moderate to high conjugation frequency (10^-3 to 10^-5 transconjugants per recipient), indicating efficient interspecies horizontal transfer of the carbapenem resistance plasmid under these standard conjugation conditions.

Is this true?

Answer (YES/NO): YES